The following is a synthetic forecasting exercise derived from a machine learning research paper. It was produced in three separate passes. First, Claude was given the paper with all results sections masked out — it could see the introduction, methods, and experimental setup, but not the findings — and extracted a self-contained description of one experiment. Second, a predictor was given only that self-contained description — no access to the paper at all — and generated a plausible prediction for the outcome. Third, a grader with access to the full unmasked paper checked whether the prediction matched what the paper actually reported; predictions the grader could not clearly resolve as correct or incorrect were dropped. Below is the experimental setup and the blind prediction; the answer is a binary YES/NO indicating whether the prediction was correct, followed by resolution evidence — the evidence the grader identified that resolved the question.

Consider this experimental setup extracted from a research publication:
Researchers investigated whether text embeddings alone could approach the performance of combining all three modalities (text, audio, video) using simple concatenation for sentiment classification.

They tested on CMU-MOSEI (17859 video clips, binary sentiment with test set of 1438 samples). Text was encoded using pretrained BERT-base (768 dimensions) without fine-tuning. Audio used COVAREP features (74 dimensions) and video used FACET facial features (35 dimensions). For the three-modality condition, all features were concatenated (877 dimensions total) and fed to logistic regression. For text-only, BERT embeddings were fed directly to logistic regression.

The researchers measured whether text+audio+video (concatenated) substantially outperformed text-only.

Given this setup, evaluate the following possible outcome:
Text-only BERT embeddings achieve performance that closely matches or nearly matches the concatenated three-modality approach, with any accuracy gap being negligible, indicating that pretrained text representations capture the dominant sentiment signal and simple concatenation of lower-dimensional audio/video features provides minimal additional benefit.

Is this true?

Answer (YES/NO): NO